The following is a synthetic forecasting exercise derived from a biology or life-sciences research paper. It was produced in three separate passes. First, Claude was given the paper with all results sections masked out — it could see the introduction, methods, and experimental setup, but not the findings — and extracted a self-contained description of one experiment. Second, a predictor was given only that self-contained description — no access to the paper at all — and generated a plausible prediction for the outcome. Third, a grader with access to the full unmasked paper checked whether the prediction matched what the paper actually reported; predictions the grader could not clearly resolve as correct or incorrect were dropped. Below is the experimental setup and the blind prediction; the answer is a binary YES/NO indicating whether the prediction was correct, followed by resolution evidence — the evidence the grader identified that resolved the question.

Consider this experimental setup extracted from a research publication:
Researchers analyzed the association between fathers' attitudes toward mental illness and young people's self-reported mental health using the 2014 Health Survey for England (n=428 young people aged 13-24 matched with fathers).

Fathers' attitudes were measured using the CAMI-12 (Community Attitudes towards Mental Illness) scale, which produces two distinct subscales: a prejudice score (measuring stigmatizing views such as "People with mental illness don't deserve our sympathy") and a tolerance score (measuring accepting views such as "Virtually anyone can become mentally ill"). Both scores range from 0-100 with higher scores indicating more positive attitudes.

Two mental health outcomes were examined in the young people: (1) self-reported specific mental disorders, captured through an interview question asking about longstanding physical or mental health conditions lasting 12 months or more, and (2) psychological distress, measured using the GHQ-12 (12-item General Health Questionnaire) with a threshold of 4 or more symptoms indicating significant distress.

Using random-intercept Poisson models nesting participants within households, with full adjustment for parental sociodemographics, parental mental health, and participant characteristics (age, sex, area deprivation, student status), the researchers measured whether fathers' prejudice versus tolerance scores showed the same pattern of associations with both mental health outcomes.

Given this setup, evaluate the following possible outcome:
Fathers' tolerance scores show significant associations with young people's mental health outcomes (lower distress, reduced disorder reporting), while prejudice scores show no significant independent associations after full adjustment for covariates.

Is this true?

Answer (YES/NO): NO